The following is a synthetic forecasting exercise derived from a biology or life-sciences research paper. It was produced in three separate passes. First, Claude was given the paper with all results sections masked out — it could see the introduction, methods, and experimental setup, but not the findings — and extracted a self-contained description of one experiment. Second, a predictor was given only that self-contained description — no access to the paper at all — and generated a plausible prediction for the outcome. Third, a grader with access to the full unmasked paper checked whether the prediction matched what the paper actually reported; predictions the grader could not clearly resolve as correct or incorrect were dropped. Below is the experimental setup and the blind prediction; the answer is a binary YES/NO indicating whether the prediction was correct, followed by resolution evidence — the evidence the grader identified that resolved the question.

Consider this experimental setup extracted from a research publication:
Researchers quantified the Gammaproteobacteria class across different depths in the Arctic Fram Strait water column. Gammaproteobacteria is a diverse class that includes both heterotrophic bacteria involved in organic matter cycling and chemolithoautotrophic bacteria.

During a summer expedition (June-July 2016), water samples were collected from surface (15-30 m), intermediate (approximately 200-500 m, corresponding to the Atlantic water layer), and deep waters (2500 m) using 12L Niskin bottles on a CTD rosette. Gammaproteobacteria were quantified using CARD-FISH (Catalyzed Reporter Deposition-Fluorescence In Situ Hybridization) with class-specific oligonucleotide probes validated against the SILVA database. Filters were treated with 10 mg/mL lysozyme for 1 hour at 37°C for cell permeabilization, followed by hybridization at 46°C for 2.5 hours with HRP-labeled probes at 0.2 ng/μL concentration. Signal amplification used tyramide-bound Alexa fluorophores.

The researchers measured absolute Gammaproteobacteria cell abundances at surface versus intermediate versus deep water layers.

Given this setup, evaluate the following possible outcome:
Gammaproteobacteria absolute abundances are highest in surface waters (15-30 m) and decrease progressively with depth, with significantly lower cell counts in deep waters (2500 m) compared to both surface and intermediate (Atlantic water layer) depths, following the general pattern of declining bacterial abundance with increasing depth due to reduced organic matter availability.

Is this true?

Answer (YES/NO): YES